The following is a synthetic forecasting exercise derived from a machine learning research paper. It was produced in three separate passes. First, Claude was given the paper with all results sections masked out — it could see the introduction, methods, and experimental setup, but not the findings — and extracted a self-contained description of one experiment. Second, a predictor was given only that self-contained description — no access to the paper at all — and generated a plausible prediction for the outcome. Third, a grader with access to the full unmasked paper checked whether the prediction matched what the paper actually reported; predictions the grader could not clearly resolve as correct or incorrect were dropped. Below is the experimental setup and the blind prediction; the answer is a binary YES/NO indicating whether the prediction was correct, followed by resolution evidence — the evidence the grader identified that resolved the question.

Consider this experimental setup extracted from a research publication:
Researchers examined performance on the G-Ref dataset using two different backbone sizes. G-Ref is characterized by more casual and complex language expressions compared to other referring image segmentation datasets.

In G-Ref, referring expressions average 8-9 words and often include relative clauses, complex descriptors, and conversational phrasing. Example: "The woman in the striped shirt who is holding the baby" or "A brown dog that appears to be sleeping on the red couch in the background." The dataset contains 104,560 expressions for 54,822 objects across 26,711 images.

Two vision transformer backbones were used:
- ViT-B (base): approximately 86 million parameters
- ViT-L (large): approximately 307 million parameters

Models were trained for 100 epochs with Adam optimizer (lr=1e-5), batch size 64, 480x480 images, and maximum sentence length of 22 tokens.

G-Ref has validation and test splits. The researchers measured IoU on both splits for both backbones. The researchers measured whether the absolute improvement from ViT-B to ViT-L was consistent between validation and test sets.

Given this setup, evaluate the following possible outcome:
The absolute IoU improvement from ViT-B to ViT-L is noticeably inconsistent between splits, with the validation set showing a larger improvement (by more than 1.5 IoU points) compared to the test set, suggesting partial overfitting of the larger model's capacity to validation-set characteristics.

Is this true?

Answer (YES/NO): NO